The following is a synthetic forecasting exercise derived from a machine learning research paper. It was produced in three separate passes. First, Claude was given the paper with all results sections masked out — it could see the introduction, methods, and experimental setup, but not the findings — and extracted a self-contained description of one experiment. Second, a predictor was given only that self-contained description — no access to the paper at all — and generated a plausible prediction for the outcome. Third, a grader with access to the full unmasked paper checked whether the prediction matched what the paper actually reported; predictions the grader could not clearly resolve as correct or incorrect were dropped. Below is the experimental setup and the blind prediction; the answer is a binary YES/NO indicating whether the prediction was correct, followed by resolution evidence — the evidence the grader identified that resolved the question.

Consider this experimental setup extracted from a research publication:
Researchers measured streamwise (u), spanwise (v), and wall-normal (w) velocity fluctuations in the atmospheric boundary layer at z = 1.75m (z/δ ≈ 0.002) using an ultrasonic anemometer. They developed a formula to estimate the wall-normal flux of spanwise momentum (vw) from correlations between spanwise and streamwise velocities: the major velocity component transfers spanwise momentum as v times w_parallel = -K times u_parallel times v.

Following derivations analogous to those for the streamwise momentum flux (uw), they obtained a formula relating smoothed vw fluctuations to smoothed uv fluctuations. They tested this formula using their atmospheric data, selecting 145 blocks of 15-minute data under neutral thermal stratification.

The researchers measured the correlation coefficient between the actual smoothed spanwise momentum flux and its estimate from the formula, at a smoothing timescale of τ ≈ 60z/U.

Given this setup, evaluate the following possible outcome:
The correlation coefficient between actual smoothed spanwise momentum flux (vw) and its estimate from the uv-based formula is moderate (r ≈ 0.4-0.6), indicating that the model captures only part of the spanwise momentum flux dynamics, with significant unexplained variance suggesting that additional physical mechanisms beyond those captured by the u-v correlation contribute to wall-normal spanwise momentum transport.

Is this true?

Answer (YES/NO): NO